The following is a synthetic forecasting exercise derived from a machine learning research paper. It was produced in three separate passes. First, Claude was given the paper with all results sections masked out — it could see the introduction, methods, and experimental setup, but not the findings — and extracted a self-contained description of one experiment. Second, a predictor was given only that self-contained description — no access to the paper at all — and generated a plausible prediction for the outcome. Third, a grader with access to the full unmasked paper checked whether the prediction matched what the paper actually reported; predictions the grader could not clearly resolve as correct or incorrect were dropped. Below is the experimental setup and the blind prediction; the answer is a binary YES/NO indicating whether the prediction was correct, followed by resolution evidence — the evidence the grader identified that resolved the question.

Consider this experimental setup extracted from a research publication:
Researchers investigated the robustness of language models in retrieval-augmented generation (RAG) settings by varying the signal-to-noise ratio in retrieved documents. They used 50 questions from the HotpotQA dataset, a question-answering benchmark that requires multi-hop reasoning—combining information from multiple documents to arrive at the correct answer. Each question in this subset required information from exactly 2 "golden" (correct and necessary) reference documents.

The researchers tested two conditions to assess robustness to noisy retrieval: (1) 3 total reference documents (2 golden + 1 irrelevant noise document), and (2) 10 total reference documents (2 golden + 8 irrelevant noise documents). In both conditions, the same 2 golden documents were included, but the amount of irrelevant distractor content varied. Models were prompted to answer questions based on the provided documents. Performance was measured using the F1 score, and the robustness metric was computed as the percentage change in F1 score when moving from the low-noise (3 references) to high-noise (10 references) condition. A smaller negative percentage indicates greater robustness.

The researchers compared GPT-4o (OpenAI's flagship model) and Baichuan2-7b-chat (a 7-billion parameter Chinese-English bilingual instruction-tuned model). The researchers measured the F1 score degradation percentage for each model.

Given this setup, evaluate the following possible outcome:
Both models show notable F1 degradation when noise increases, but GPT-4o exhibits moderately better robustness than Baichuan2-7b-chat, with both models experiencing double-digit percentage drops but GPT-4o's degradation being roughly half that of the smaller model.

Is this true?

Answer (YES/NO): NO